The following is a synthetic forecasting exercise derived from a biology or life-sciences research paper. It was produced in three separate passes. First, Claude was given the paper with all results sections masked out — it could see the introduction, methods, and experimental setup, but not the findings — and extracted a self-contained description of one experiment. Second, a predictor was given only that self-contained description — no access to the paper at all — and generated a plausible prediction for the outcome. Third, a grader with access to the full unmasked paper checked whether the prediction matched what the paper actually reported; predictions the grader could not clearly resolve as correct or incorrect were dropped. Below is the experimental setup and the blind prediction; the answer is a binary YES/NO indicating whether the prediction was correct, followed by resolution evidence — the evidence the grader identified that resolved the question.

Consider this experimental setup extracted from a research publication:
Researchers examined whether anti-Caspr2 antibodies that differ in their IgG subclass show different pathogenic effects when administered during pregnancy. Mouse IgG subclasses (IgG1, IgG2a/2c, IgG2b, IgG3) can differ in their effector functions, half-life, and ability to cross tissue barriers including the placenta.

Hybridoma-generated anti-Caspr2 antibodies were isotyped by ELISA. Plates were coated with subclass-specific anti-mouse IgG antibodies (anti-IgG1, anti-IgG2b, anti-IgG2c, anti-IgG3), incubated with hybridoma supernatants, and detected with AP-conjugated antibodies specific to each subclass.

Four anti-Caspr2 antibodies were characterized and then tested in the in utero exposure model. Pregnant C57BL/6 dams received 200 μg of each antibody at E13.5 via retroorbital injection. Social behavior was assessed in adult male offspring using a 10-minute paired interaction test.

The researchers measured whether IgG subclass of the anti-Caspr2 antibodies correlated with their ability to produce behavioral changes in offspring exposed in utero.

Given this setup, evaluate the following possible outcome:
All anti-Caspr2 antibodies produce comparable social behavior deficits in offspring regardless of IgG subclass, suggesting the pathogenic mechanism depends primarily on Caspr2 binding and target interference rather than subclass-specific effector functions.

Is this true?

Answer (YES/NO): NO